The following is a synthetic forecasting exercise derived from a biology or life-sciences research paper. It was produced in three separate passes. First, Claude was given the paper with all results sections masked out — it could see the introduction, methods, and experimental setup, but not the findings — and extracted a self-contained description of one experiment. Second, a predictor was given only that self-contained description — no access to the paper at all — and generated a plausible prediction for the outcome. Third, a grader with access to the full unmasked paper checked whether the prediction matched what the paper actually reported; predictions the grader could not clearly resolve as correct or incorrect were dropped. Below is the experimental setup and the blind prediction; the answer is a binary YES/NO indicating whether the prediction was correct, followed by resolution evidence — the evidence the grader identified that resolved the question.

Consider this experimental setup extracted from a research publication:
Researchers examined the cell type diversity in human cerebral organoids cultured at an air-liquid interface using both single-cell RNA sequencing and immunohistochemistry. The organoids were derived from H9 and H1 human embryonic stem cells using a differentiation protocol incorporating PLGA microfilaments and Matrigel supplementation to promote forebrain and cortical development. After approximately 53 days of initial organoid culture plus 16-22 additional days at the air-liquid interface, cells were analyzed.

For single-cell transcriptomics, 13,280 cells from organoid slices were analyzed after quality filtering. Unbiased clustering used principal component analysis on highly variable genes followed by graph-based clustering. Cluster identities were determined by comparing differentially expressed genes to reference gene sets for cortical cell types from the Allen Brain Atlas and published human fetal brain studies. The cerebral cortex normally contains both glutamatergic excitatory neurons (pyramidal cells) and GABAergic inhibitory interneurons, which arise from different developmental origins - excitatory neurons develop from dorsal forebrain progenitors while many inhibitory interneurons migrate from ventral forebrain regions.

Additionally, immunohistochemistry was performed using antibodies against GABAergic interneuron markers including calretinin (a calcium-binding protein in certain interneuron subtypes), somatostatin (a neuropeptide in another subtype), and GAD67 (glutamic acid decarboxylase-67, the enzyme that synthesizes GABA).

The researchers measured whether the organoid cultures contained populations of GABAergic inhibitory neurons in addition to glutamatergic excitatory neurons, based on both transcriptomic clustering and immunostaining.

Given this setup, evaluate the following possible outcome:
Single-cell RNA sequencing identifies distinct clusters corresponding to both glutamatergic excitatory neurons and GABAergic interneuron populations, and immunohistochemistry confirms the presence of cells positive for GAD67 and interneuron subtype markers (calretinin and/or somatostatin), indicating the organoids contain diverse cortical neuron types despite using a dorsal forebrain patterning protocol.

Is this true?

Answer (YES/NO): YES